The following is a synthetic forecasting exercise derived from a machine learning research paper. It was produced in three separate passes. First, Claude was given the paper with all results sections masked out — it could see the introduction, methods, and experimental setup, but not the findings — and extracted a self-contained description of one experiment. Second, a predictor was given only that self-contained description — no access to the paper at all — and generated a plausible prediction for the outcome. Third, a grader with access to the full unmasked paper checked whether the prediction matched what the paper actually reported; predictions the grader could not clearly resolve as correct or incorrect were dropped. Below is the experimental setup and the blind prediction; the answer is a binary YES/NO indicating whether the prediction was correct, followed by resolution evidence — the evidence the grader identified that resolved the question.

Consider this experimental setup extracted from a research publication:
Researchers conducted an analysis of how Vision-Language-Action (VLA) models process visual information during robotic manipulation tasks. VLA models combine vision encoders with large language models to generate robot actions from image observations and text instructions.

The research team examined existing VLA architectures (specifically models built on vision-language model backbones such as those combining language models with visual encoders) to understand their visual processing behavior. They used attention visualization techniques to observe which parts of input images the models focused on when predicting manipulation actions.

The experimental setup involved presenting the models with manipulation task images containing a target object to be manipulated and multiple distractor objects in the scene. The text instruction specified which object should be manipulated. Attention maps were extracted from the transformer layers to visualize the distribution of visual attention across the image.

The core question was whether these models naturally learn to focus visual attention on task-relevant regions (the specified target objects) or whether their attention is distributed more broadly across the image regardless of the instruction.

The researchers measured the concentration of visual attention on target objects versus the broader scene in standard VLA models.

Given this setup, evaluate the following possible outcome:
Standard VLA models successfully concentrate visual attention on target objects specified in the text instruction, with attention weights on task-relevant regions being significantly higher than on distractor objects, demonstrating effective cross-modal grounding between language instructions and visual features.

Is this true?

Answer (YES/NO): NO